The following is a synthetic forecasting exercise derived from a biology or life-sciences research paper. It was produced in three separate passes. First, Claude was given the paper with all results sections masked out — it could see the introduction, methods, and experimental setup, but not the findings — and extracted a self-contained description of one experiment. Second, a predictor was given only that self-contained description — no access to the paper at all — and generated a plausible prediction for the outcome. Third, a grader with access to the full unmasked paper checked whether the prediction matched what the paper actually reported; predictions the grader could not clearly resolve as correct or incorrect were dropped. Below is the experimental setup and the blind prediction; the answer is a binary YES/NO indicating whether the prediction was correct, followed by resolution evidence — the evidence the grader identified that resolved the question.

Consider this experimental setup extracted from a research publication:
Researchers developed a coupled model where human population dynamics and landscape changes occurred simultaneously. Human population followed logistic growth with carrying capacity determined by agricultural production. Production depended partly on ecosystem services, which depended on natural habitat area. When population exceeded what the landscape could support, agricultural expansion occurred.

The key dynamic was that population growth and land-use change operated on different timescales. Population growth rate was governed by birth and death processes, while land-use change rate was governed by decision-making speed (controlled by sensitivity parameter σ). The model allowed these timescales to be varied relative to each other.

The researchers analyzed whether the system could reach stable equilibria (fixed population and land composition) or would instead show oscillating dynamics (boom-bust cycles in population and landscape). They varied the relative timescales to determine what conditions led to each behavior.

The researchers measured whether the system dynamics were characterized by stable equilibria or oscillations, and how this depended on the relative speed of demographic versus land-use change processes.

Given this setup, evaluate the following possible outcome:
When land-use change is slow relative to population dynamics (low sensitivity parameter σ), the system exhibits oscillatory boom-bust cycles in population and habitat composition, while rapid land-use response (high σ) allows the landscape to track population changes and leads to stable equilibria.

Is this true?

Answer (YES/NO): NO